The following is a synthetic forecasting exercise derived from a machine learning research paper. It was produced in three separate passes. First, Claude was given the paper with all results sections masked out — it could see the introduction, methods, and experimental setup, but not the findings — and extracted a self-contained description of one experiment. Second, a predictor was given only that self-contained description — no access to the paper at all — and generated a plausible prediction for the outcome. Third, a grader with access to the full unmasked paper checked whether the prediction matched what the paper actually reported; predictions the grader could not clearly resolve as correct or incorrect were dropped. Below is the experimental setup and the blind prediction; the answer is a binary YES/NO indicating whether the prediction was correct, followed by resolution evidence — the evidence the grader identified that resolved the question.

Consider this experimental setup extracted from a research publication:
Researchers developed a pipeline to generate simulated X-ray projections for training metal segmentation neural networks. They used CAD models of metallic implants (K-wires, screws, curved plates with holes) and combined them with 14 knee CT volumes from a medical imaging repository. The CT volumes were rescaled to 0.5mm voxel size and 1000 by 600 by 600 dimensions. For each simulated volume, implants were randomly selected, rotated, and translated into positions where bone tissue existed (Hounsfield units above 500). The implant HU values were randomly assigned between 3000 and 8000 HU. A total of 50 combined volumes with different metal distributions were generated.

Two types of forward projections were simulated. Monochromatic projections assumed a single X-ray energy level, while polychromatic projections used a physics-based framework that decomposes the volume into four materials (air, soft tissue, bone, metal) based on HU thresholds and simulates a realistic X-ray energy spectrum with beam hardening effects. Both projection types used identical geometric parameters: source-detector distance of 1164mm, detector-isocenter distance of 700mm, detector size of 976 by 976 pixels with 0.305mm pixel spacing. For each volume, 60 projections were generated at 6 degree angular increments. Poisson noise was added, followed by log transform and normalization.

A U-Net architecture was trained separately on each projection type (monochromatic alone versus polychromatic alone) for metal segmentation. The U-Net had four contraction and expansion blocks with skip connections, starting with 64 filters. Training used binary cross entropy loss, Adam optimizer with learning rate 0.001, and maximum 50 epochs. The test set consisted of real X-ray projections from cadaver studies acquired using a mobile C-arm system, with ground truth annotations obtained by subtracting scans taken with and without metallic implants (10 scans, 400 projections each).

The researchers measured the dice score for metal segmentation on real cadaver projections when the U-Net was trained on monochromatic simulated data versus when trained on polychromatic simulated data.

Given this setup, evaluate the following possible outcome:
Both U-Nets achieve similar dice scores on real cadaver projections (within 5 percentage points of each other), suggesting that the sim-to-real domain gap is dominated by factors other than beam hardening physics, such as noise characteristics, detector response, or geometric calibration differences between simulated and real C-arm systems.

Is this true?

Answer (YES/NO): NO